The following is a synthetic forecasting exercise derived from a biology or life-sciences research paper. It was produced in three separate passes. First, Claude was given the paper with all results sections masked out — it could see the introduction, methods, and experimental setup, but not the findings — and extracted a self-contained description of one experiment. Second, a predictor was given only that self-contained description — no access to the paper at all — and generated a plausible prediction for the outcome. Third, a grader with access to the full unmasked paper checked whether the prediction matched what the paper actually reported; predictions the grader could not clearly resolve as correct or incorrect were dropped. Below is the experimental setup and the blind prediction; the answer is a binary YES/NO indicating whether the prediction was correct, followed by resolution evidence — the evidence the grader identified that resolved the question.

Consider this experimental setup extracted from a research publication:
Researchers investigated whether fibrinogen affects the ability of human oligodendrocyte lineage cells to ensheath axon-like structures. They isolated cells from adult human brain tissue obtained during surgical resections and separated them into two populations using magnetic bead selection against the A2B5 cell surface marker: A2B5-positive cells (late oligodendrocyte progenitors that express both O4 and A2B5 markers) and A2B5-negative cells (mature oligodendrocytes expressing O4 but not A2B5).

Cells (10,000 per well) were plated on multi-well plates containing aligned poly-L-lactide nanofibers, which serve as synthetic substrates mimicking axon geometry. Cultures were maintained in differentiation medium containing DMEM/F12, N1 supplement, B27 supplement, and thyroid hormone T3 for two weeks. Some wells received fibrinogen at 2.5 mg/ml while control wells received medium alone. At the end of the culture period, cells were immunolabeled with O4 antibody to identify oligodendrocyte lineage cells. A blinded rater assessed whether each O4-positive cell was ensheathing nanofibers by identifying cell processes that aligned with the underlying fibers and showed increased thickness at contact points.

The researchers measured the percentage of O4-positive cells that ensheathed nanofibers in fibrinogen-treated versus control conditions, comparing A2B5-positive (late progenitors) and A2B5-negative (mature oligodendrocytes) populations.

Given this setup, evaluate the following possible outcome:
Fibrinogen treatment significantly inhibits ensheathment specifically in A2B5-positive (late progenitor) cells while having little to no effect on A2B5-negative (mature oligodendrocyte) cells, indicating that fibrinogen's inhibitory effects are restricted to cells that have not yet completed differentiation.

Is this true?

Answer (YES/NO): NO